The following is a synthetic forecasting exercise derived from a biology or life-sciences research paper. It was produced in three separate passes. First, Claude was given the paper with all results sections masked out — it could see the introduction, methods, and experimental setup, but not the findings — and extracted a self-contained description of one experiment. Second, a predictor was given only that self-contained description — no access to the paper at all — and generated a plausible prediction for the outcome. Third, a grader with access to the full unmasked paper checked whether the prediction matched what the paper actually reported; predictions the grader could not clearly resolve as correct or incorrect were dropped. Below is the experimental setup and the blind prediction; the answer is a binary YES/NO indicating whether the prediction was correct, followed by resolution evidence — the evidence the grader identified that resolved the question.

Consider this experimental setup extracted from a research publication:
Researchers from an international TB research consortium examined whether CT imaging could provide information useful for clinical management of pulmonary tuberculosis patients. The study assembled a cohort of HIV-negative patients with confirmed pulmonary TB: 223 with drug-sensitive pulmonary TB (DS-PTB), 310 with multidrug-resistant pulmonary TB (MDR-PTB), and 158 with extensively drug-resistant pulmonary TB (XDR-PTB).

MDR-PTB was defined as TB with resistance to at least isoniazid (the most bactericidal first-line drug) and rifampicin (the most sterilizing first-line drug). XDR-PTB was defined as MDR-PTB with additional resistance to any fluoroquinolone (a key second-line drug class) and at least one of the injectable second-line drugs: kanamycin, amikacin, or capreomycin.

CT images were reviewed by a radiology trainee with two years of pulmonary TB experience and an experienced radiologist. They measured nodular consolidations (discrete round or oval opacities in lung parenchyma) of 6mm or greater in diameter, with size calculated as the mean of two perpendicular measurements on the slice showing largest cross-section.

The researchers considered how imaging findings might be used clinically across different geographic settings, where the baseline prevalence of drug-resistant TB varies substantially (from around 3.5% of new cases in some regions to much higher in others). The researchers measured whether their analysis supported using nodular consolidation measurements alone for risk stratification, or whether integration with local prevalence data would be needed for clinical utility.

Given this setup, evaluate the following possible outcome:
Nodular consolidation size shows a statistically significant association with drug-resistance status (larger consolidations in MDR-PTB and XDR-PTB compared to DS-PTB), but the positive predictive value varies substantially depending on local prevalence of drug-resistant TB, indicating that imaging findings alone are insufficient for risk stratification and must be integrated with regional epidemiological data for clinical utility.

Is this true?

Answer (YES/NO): NO